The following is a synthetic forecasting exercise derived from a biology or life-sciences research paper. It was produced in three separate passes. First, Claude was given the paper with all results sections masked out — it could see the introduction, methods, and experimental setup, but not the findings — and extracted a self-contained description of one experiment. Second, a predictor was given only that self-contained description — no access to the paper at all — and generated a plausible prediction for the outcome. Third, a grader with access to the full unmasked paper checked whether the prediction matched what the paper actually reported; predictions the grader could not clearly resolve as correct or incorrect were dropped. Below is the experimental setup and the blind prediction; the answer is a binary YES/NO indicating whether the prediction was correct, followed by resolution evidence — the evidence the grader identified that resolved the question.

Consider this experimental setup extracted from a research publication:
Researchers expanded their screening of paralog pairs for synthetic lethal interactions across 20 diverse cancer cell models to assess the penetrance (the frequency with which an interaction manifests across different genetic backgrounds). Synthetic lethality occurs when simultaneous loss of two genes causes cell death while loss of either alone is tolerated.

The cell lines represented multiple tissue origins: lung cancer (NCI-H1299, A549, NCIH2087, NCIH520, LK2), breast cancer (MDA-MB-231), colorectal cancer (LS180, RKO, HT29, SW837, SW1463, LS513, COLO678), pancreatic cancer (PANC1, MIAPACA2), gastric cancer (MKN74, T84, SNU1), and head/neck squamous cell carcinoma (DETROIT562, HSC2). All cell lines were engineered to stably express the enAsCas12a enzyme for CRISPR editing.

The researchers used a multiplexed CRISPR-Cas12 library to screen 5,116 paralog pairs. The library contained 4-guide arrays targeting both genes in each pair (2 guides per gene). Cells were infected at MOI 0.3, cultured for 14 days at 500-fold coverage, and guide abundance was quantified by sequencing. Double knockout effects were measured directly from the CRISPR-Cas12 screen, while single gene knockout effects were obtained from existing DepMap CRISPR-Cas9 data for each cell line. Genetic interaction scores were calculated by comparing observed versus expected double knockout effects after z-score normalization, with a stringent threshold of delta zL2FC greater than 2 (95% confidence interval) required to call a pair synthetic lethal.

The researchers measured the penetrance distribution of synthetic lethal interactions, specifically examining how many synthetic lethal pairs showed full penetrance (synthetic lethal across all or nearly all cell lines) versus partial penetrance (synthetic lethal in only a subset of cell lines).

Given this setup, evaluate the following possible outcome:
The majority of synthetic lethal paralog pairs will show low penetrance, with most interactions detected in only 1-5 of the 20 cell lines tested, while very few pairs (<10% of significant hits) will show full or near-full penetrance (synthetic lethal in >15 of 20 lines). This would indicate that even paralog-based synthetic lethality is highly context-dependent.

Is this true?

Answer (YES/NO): YES